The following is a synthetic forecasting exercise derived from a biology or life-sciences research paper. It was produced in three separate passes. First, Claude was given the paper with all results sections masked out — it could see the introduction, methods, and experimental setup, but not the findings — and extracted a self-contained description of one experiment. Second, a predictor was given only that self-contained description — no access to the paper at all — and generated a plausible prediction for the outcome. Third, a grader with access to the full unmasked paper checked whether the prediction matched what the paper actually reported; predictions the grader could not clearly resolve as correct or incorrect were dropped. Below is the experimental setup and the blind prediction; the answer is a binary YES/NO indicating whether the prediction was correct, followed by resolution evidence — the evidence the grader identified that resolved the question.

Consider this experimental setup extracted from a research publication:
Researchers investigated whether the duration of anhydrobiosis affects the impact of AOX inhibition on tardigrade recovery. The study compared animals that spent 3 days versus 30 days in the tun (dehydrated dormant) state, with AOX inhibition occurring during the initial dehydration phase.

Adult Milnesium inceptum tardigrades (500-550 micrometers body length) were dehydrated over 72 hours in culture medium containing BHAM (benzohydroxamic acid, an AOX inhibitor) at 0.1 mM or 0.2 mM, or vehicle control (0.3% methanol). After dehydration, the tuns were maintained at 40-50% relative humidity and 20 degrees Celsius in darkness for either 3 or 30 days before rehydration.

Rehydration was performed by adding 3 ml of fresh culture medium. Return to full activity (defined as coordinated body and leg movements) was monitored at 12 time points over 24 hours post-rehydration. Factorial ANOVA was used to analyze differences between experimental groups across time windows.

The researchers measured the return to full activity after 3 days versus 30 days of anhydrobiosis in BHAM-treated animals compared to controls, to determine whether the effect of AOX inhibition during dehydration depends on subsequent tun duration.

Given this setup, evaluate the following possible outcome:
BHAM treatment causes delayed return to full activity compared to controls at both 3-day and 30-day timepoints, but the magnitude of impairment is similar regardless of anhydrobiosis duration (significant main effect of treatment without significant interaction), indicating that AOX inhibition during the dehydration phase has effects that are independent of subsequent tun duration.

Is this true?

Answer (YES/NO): NO